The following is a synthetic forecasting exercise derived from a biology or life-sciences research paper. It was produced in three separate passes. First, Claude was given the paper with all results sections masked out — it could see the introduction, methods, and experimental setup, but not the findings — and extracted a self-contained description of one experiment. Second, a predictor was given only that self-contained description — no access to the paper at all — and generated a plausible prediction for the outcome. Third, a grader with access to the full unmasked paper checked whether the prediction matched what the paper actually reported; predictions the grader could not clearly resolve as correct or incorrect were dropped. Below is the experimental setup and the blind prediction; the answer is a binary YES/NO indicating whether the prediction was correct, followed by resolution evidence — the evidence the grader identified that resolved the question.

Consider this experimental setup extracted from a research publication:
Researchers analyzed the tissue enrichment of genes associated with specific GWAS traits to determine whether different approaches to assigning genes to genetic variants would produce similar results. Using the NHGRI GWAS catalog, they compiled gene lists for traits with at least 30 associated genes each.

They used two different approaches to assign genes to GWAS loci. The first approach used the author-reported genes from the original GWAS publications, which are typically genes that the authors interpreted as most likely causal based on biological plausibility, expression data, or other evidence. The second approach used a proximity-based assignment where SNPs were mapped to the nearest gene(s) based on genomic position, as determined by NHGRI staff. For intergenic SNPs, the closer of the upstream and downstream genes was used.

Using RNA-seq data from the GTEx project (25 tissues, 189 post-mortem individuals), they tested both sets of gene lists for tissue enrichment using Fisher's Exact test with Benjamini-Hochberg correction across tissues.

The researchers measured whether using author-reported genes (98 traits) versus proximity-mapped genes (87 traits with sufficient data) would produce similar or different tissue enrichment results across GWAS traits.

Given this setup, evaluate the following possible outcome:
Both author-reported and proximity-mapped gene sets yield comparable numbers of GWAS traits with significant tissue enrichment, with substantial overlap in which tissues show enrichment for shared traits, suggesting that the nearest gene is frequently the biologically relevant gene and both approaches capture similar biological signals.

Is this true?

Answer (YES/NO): YES